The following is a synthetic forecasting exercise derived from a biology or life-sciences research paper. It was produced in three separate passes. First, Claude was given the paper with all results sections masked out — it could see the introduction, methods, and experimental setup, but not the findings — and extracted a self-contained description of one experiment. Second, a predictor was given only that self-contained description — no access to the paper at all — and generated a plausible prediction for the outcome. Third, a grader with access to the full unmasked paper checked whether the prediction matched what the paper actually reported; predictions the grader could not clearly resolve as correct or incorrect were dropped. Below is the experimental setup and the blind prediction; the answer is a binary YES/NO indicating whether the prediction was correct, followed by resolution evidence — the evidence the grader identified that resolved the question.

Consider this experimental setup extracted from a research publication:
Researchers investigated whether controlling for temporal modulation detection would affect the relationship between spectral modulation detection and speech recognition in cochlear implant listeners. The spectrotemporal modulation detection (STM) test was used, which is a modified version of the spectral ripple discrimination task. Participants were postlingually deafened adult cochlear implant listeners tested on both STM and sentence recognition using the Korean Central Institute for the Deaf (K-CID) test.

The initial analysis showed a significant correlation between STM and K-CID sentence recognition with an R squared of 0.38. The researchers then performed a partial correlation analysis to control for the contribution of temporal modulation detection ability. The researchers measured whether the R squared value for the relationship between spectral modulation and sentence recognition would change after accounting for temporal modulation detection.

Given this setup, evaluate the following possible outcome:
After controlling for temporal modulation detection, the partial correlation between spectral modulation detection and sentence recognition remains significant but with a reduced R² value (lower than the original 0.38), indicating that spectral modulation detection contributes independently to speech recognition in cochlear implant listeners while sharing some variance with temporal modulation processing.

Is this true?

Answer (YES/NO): NO